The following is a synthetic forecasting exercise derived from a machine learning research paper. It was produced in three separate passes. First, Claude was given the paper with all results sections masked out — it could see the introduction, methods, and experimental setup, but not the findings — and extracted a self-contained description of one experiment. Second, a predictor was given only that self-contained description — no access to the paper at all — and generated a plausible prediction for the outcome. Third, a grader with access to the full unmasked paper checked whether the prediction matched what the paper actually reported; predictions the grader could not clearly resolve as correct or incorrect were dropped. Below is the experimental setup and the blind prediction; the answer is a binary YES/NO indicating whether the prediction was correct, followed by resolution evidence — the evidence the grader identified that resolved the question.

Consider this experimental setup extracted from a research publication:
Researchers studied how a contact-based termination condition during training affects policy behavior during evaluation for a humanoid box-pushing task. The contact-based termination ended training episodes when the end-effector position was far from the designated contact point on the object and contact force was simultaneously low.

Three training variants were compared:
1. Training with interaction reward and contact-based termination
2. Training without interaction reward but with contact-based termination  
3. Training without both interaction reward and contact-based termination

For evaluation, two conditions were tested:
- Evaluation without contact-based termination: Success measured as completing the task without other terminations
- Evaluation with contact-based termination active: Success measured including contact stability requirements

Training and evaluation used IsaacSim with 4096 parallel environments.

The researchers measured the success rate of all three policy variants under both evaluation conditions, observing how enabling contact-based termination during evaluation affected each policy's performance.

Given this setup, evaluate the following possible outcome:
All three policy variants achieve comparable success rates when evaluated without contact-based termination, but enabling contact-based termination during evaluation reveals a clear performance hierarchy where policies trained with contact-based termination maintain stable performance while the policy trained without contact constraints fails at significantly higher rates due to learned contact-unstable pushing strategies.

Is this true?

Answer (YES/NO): NO